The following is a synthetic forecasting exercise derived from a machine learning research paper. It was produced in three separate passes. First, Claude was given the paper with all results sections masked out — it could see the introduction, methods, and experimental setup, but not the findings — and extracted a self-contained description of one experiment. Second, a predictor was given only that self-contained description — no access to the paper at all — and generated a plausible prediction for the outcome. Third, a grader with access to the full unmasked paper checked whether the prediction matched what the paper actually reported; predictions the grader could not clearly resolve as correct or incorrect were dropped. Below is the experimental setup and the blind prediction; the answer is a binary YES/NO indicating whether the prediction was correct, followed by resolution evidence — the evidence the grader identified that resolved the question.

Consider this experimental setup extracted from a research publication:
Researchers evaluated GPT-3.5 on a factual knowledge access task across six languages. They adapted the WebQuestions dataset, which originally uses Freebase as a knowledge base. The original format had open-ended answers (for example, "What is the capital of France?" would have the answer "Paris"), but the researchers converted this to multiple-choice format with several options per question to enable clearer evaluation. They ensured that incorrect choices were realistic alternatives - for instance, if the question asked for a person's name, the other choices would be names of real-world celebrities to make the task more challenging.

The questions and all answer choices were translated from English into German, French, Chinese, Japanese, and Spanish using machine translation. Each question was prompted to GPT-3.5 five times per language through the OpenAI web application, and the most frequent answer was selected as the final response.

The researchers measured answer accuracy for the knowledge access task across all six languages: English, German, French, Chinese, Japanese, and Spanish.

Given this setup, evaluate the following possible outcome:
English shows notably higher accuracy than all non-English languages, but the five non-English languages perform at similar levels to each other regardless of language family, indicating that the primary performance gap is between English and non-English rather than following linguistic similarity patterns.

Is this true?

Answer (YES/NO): NO